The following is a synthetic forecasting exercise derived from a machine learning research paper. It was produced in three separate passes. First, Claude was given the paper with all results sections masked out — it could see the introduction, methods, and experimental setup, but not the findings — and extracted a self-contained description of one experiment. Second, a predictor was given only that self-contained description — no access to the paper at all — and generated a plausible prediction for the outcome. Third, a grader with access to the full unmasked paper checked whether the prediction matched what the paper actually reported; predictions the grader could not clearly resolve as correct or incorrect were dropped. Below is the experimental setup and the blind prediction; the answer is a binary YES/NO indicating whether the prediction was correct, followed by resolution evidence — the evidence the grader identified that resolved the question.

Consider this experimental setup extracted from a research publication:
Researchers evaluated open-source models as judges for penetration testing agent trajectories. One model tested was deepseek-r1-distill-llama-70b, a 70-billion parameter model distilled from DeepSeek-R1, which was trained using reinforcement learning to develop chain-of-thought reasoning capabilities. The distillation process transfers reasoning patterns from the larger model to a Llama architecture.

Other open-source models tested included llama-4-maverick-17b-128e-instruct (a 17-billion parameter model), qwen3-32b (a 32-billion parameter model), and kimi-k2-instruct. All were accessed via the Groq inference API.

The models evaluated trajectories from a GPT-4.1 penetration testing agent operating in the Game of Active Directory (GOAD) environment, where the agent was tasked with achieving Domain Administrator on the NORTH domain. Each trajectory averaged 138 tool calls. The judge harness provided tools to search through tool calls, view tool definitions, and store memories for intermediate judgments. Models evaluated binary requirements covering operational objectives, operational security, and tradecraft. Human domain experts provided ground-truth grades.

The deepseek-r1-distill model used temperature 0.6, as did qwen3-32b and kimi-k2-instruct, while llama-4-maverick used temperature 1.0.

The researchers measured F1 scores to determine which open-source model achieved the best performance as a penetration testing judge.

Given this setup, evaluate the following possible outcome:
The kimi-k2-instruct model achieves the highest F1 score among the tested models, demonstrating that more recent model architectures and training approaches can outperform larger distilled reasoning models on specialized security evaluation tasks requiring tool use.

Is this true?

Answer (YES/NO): YES